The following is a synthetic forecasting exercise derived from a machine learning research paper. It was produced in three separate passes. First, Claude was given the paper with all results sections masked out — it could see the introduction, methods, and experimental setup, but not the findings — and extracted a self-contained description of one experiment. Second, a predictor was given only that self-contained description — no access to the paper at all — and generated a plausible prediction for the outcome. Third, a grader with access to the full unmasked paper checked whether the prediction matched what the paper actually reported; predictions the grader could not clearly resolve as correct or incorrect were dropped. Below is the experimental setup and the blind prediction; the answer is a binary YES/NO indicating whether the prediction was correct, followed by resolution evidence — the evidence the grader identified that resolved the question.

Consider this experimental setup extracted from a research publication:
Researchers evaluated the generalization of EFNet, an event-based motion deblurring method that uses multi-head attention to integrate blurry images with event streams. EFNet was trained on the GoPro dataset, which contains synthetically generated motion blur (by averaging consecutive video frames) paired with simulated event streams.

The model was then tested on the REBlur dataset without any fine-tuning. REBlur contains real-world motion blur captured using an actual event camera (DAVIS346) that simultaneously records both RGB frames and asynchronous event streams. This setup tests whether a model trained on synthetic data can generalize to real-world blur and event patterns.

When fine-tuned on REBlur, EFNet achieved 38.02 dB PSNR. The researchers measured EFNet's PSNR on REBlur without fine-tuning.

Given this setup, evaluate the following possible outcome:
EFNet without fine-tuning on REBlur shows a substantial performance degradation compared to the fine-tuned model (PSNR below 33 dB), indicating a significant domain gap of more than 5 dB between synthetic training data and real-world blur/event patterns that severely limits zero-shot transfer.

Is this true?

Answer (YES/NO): YES